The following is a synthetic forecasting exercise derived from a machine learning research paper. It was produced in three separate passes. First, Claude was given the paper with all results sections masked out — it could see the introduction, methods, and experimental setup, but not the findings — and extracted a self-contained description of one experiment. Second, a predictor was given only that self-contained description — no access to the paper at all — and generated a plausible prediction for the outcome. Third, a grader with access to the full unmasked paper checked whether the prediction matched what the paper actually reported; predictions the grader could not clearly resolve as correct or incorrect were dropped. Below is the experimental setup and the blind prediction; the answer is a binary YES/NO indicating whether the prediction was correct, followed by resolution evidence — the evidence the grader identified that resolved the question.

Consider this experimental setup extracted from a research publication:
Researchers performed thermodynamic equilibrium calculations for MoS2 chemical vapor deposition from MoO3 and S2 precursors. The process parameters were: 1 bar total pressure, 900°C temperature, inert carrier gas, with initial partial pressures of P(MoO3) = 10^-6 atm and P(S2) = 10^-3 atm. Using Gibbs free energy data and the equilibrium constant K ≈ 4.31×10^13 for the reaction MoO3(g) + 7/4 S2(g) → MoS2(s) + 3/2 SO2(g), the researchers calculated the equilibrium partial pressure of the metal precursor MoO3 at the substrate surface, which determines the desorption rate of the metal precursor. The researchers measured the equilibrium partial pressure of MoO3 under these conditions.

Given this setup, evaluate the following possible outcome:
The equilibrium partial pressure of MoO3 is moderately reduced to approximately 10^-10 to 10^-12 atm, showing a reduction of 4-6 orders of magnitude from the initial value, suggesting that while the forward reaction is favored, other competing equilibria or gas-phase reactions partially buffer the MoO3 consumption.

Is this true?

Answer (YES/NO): NO